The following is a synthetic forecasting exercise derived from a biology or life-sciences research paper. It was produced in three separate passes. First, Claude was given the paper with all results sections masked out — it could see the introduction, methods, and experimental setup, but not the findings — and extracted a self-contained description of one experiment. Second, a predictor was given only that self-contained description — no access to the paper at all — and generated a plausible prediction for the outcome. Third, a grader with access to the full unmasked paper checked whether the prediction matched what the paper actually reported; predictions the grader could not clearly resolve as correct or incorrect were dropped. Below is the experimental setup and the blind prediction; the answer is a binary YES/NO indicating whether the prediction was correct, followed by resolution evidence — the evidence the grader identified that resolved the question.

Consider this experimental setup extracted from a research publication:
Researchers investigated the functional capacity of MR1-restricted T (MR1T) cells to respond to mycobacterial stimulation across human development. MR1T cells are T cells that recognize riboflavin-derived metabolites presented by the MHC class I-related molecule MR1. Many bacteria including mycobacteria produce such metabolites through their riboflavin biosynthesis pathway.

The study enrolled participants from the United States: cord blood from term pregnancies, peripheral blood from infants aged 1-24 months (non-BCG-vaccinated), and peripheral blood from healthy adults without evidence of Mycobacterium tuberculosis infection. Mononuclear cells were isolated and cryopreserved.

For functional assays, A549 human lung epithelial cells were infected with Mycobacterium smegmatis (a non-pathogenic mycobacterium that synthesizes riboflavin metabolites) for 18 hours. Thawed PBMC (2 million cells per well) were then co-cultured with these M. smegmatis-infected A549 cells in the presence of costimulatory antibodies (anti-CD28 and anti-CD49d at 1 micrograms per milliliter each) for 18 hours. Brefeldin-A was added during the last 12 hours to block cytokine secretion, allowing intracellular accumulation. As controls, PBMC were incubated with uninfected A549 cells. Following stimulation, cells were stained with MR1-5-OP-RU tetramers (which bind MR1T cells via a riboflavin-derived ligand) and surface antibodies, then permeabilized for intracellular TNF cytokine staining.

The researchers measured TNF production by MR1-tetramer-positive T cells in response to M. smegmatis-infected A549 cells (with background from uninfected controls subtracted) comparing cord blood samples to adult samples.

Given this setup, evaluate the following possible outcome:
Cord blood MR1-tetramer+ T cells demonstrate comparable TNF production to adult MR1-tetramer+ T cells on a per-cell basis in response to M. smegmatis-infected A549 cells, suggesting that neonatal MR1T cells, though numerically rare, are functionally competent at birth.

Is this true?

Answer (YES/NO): NO